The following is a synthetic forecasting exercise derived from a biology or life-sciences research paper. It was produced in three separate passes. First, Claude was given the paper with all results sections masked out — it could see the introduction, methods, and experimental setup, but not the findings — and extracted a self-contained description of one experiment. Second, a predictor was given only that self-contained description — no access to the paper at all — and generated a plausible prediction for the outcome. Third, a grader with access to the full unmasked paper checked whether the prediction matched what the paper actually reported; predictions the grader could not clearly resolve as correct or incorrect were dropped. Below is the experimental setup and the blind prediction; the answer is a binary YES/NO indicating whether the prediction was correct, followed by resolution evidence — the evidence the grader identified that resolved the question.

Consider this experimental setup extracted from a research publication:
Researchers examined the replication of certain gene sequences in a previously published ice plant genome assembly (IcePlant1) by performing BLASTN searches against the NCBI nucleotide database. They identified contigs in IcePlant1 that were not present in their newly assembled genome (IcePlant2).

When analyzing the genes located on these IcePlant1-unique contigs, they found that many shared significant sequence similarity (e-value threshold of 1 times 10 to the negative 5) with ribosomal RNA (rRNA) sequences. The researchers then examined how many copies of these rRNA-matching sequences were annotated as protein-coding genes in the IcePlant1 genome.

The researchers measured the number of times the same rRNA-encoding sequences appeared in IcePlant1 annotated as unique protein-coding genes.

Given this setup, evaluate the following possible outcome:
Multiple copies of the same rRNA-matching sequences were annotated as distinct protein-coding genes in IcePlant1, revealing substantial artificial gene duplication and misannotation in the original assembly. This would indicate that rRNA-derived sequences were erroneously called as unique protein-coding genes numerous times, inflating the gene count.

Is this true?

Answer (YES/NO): YES